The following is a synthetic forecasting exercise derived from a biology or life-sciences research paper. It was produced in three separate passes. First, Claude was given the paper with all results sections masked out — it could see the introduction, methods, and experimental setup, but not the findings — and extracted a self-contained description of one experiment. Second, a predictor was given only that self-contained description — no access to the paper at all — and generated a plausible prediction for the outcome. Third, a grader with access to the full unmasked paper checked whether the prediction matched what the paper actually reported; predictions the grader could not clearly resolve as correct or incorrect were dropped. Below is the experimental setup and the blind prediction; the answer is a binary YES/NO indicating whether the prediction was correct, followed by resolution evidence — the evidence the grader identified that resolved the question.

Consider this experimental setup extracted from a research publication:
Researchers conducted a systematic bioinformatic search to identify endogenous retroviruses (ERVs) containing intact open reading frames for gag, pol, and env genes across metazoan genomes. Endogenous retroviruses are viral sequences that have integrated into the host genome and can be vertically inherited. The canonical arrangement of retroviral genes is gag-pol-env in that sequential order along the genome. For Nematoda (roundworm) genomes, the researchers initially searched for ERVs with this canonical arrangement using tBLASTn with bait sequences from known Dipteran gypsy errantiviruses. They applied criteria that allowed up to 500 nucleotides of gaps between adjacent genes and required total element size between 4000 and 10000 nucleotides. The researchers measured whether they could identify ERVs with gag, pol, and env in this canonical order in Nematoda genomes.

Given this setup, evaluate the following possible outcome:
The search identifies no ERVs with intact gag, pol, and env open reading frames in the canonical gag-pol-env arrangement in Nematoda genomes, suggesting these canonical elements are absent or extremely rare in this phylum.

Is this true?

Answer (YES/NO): YES